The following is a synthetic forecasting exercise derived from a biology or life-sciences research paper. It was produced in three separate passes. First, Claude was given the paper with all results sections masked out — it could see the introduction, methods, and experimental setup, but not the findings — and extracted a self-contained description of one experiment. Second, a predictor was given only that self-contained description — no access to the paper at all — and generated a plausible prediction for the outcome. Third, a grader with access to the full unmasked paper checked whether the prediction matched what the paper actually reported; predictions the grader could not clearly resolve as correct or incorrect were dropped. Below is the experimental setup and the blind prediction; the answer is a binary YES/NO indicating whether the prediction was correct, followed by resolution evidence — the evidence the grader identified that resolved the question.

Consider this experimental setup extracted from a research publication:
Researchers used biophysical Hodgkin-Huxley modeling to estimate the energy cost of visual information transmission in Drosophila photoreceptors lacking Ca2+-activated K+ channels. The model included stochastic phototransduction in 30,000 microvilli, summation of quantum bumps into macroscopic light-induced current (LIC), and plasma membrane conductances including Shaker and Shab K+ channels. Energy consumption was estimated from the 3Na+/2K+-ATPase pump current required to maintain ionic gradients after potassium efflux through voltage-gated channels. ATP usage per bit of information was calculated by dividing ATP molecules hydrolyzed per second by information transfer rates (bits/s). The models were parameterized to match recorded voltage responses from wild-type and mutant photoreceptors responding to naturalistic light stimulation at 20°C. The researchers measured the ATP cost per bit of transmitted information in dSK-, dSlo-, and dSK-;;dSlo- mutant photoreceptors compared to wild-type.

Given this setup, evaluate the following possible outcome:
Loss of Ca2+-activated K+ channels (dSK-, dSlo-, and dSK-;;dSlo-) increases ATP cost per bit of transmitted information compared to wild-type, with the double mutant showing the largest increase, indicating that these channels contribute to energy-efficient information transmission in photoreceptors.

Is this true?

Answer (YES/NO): YES